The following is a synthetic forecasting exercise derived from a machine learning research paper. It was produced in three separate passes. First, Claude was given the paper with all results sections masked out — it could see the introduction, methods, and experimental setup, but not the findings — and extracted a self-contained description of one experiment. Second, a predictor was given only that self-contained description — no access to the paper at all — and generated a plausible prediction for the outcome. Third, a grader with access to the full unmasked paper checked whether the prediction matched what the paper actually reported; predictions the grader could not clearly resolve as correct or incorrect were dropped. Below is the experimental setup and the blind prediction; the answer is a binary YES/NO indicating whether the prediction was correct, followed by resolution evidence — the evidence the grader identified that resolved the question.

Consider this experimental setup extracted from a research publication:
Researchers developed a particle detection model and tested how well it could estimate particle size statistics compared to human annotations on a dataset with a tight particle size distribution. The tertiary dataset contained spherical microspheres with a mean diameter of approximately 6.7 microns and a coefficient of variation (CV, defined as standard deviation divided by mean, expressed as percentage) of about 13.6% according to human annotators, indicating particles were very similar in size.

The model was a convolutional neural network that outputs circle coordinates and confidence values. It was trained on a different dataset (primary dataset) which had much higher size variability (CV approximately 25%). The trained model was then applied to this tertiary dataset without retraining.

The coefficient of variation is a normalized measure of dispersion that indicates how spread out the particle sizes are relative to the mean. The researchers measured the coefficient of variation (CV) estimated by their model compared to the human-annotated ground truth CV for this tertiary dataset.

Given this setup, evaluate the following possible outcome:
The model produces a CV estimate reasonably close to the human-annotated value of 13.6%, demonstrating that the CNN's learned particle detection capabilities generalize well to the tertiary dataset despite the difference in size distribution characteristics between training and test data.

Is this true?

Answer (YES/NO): NO